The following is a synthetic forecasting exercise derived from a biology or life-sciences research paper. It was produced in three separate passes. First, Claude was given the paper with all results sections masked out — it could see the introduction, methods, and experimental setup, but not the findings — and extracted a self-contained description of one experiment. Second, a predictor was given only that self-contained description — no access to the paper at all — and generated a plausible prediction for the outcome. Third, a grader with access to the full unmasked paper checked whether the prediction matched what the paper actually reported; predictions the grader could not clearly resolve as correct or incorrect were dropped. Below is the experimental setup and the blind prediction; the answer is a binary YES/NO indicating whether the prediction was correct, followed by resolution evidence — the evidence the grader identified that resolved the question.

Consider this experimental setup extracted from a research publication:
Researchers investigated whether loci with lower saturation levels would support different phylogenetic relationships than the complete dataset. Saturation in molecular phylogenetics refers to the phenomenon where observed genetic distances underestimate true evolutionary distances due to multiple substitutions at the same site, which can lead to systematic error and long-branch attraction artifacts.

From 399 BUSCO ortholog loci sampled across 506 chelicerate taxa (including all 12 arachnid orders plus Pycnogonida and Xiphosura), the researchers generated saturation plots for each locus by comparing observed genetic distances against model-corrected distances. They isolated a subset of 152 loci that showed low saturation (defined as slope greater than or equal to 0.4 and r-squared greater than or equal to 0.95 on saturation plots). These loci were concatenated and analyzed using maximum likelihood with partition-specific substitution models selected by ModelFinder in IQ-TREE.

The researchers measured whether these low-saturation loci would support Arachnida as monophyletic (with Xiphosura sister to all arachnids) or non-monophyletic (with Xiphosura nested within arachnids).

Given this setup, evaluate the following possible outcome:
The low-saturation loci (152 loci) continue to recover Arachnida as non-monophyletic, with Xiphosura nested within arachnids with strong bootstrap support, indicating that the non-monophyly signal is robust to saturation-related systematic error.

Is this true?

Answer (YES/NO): YES